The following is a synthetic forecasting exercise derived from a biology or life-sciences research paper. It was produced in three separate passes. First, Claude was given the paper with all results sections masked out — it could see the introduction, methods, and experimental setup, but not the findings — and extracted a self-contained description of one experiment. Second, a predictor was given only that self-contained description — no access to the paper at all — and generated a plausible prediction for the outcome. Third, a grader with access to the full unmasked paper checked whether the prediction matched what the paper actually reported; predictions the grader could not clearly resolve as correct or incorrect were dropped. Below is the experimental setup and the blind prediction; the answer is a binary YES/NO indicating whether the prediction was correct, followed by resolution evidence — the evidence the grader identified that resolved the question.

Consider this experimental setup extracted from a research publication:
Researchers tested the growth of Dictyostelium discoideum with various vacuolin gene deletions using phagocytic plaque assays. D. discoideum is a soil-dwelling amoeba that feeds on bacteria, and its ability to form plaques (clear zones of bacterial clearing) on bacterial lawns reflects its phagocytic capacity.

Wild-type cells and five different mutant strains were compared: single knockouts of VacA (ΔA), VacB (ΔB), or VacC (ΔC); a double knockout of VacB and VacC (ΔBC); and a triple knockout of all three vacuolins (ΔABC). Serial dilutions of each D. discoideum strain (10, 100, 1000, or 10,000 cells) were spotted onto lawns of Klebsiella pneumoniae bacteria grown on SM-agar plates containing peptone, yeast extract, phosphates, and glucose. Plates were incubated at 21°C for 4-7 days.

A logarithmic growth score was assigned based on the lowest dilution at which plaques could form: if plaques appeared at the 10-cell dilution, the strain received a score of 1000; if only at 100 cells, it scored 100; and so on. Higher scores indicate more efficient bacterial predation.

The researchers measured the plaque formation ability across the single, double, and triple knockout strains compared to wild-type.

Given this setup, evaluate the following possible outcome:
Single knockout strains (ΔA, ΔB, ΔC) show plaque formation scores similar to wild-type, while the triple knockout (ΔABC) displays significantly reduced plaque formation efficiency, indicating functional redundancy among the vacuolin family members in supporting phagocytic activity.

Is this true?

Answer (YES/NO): NO